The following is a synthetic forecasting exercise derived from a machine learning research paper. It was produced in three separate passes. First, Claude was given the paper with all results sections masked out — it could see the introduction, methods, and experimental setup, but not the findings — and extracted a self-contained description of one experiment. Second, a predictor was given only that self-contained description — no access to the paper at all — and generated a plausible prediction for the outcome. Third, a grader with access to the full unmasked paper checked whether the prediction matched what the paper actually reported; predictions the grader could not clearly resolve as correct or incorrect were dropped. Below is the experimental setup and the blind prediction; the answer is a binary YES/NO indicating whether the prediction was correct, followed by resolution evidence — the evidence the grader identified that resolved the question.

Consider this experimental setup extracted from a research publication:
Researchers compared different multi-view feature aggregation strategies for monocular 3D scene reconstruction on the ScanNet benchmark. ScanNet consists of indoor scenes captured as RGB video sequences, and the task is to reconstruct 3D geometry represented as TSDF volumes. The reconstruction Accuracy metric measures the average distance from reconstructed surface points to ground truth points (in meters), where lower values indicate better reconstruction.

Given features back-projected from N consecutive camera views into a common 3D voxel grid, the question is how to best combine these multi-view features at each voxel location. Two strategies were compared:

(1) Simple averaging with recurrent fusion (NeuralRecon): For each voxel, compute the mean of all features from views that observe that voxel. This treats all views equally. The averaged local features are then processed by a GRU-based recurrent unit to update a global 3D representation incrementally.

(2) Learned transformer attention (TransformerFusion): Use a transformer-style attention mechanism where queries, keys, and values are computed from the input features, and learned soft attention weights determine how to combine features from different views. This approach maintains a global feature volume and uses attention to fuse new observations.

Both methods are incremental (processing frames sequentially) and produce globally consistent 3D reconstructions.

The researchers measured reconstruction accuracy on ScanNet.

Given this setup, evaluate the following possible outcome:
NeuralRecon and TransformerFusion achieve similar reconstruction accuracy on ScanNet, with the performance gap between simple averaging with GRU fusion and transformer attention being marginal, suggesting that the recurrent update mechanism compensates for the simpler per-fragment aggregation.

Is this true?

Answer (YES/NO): NO